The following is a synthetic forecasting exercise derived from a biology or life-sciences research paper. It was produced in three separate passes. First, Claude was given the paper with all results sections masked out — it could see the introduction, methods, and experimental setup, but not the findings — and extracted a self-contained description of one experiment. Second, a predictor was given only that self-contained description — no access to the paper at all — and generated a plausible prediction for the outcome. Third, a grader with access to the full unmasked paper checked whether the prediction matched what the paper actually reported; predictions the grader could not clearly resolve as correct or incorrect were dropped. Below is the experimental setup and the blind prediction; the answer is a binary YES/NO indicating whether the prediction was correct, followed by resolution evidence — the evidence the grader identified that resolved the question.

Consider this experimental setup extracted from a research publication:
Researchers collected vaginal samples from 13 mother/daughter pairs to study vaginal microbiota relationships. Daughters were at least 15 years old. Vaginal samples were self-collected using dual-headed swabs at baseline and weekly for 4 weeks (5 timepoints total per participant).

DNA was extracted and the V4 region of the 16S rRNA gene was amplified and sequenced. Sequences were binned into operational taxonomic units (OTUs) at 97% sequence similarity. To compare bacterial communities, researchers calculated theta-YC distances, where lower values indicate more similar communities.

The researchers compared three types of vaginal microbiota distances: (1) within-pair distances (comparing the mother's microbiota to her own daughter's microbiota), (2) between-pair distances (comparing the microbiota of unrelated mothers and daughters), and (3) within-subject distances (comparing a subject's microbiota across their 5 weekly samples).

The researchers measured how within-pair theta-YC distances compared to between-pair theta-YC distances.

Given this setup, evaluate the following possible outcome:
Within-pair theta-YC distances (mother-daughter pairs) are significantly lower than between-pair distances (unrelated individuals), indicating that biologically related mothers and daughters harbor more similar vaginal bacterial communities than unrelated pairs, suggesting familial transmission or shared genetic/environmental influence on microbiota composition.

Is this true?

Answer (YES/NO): NO